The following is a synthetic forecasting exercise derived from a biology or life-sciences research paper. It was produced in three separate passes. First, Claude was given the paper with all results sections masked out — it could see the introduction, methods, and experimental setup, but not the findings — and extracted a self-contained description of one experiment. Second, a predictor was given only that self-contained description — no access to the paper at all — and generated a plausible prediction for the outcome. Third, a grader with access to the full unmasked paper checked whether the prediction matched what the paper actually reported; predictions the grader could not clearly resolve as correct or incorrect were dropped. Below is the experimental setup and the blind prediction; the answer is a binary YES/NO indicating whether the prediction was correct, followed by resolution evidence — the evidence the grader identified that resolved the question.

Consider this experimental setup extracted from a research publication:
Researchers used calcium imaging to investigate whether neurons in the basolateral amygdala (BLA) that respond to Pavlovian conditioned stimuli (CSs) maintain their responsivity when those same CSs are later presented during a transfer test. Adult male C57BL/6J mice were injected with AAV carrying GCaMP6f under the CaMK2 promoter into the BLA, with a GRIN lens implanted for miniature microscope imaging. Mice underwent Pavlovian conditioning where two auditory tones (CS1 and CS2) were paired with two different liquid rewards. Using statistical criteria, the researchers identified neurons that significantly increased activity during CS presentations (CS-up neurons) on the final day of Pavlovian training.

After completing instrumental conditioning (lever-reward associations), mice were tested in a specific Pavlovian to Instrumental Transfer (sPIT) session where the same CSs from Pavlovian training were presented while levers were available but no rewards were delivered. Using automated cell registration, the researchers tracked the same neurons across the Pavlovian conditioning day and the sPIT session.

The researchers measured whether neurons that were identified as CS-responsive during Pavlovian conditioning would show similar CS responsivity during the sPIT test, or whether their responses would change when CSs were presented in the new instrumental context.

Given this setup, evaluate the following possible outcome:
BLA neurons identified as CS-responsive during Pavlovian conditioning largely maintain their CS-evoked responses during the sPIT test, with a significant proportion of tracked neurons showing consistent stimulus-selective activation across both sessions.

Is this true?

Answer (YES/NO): NO